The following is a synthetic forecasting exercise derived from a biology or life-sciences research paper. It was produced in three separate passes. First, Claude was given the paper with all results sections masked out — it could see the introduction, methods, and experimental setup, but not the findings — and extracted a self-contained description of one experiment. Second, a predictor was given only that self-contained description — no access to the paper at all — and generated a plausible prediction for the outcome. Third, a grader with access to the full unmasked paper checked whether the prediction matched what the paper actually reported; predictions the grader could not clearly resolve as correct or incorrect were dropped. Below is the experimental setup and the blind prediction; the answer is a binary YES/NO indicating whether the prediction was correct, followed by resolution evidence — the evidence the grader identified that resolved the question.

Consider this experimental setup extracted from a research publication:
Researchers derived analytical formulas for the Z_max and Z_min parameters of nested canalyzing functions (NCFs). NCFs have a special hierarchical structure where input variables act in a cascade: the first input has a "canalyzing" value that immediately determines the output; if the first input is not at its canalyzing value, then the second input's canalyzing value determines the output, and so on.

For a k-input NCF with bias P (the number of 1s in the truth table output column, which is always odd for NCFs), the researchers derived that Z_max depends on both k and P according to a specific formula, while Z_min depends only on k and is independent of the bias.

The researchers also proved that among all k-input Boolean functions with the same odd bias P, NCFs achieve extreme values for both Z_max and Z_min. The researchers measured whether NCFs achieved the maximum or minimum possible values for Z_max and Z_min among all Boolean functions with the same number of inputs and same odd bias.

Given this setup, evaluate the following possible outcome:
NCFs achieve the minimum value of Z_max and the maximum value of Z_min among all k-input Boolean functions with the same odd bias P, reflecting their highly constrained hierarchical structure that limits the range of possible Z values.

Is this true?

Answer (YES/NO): NO